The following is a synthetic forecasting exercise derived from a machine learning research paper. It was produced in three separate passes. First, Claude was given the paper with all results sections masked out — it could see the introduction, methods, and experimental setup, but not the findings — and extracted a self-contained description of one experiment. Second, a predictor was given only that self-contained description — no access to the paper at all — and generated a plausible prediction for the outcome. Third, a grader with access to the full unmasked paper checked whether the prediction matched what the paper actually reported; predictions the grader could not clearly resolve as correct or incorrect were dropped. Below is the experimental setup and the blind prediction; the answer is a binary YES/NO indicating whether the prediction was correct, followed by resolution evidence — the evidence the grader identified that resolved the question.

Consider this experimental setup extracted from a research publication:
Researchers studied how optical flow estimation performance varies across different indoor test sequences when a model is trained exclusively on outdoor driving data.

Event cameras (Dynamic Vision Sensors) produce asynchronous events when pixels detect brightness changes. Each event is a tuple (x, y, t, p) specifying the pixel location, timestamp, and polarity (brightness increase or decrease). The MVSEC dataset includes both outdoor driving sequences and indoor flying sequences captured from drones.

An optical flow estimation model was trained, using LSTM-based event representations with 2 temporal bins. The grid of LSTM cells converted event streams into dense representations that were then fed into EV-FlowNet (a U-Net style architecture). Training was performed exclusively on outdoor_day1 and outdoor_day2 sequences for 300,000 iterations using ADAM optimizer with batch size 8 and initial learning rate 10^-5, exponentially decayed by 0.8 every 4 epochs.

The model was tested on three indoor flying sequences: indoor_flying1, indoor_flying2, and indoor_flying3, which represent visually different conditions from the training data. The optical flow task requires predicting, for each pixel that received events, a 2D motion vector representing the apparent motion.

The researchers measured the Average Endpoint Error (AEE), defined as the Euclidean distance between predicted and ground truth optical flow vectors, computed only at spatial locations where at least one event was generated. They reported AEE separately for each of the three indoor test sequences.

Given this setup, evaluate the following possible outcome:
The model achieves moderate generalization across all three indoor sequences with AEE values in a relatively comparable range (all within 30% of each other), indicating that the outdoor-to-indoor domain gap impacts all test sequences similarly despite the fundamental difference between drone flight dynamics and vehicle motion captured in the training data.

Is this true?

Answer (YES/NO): NO